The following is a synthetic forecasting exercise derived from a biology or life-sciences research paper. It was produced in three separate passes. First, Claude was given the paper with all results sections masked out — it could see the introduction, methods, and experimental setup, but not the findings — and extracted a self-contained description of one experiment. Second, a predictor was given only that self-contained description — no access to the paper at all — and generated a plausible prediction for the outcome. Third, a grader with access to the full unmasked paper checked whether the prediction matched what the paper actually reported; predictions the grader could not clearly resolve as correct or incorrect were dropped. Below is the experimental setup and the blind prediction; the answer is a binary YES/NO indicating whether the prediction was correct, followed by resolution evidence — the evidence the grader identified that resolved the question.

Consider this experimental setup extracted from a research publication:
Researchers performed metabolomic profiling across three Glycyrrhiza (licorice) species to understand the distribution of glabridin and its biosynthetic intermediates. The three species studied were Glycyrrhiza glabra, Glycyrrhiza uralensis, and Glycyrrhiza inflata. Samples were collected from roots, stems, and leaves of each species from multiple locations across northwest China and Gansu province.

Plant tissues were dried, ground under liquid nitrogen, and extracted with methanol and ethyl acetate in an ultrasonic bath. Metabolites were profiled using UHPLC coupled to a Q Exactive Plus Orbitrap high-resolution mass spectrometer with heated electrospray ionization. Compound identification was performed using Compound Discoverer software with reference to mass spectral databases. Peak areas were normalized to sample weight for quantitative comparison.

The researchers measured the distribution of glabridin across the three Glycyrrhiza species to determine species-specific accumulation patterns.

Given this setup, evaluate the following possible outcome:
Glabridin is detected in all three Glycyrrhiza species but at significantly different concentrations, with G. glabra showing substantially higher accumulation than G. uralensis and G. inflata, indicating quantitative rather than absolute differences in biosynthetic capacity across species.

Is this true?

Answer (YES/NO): NO